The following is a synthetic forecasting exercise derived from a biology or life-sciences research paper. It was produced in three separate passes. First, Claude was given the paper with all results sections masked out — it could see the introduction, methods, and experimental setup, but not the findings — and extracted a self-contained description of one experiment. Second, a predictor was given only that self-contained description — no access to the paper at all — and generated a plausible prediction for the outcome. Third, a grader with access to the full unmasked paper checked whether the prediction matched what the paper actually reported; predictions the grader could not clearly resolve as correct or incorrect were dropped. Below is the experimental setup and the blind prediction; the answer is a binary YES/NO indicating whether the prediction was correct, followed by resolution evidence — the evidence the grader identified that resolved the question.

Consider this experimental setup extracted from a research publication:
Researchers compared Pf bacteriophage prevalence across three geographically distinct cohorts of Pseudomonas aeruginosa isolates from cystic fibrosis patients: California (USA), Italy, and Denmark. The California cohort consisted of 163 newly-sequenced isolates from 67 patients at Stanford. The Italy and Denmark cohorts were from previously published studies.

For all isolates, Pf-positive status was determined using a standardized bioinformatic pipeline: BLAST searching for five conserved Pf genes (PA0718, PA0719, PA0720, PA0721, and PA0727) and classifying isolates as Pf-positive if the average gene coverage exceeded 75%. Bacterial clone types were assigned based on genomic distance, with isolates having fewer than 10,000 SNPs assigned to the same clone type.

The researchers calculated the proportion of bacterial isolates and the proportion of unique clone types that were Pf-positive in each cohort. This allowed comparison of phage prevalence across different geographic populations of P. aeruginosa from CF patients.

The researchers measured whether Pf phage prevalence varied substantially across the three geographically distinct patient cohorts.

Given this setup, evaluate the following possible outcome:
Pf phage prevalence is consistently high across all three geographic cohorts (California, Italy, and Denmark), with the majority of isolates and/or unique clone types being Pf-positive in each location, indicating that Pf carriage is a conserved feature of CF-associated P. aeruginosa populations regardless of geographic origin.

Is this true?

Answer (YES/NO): YES